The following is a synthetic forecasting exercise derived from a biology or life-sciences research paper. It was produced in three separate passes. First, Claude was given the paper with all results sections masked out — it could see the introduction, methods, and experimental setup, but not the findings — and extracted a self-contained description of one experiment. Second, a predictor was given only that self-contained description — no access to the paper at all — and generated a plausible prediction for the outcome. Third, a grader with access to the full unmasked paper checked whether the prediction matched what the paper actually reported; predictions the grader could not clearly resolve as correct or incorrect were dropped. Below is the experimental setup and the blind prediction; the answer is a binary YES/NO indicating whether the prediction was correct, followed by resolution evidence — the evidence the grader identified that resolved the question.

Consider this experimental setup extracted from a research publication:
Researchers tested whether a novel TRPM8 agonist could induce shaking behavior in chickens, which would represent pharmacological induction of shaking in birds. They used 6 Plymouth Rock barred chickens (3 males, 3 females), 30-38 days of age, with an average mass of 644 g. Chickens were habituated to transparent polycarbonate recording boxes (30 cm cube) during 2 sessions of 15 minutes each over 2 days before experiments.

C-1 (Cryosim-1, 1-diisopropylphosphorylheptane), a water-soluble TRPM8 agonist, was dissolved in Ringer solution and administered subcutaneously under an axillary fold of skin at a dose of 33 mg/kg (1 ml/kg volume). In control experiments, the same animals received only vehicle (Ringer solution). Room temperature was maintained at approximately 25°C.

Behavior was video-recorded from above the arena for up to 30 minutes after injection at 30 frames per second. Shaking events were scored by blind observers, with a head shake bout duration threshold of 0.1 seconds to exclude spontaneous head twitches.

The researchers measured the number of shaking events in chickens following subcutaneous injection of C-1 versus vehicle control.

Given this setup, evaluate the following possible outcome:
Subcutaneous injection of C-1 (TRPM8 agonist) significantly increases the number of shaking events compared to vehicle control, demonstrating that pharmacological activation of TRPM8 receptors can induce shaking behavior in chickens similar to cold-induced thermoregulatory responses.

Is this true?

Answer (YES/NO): YES